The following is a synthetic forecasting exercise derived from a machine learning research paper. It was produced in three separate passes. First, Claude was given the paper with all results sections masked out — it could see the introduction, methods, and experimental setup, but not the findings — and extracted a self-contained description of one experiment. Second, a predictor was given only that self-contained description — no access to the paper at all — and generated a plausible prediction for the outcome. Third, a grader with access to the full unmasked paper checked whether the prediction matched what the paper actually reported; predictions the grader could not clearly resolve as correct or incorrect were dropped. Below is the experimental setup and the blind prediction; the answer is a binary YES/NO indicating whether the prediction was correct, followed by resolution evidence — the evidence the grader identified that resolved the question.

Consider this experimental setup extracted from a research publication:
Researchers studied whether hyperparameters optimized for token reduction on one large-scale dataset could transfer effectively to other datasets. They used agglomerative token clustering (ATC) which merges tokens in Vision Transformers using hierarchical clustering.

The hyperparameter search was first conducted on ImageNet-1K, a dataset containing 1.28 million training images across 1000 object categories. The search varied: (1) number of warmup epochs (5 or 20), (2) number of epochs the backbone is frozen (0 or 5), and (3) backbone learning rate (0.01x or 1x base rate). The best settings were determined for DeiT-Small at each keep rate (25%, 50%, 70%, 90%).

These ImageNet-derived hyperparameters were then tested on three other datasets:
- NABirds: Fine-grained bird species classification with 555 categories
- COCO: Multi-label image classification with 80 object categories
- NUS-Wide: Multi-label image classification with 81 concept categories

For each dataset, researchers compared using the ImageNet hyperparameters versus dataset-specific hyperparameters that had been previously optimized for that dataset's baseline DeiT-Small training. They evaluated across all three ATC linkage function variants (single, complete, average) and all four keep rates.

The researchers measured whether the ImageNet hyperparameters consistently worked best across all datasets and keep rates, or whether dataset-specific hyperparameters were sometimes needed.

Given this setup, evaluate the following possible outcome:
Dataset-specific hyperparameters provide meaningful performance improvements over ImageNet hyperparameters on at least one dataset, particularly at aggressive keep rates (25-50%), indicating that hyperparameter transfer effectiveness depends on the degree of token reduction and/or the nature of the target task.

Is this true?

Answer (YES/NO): YES